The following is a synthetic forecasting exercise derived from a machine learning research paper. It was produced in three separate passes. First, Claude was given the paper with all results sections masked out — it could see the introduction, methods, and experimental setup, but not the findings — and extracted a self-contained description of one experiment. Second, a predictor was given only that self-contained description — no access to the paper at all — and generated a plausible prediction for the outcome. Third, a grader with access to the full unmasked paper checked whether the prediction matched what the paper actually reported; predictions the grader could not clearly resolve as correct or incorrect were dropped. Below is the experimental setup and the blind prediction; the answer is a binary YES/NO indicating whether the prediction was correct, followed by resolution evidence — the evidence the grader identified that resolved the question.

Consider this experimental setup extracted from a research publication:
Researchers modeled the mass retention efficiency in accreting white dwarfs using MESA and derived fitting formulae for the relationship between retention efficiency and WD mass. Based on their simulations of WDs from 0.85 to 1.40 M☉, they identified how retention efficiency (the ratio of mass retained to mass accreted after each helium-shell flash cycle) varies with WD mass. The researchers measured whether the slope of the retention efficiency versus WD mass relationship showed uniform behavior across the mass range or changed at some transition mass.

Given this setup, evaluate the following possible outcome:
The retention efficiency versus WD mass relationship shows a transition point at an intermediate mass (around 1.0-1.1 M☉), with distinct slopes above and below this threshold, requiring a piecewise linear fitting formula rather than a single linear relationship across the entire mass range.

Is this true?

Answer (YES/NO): NO